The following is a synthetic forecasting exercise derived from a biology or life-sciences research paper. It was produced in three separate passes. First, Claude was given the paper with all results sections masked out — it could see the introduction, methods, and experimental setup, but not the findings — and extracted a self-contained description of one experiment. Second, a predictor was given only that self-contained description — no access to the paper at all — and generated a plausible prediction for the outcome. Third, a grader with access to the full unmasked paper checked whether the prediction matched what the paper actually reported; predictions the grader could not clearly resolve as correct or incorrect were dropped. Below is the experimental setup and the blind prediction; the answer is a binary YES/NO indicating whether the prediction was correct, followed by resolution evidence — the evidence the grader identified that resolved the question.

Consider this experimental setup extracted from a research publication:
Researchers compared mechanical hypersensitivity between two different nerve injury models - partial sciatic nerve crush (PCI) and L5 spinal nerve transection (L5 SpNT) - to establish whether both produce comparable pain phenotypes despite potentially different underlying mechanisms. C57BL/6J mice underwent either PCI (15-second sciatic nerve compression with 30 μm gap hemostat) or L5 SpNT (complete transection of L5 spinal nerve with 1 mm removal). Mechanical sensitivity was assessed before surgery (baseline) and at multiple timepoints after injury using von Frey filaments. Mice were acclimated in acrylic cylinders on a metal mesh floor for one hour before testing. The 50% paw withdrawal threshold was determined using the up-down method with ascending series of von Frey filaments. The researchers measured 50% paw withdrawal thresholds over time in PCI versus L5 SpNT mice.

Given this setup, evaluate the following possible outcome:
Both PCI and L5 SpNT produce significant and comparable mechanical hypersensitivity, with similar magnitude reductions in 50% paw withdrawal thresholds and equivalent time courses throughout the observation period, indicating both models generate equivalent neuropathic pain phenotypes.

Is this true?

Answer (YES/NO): NO